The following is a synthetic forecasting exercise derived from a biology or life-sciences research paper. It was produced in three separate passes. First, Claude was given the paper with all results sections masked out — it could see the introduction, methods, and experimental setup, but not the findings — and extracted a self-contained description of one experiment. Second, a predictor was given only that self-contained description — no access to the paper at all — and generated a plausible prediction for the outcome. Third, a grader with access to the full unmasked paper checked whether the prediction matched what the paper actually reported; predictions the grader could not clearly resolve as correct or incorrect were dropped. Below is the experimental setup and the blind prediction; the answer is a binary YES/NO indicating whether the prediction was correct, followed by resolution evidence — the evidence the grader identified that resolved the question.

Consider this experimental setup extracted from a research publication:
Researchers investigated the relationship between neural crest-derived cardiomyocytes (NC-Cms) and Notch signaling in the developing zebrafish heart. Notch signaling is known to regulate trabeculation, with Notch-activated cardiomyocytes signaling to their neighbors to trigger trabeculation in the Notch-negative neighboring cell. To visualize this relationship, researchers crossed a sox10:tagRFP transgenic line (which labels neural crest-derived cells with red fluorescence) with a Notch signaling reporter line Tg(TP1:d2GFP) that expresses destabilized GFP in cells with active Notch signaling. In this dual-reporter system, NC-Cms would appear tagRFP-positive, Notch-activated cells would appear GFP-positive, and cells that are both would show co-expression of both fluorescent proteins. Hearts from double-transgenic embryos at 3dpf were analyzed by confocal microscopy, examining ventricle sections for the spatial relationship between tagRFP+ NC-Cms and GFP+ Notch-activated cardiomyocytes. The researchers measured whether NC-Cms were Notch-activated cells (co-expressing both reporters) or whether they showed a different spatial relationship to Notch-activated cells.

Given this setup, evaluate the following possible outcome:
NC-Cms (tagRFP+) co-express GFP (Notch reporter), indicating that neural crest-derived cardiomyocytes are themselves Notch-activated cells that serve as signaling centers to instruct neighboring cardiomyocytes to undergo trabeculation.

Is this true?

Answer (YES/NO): NO